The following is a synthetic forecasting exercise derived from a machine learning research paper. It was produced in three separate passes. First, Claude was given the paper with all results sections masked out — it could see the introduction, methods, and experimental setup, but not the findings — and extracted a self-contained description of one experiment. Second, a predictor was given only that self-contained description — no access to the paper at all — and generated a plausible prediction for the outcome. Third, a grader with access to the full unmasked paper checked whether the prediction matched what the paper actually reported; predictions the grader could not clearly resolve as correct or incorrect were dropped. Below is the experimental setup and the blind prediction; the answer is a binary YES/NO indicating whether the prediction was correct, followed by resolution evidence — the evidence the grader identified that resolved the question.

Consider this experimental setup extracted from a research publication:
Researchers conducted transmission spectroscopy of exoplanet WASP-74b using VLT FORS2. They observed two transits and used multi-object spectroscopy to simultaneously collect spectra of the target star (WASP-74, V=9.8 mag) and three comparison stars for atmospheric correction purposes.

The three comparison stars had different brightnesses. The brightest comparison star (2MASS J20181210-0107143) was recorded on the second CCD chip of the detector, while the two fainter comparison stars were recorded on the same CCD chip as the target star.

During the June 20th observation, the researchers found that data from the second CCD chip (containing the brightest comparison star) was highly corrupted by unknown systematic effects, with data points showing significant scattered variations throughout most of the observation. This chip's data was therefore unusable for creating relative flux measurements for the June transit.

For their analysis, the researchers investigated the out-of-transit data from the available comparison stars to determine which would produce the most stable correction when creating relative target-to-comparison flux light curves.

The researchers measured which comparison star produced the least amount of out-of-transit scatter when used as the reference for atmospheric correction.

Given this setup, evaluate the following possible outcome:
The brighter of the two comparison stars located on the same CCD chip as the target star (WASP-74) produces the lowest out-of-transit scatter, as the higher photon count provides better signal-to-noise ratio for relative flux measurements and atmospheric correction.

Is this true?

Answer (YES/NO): YES